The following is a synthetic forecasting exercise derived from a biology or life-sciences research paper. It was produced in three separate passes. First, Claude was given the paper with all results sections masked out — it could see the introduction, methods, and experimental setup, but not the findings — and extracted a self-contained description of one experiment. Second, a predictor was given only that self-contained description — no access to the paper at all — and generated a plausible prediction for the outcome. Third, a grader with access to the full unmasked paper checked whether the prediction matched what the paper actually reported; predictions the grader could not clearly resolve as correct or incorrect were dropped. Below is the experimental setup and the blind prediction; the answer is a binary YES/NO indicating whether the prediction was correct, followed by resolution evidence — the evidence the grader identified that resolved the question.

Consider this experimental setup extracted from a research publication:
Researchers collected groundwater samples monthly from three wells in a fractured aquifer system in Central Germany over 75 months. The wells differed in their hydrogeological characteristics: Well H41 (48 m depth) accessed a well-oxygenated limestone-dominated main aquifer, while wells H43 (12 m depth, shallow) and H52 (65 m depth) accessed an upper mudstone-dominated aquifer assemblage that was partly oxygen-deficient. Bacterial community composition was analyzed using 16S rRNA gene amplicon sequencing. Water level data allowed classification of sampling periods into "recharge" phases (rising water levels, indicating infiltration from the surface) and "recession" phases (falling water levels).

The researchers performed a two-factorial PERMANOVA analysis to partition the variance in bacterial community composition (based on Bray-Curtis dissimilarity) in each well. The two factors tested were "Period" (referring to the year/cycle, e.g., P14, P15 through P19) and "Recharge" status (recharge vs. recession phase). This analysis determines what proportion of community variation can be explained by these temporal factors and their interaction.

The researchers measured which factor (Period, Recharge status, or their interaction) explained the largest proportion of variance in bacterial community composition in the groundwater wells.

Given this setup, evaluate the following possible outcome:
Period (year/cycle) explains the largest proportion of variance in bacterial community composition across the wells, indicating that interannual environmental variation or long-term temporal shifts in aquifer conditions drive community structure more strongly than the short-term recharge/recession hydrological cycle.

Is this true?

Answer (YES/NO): YES